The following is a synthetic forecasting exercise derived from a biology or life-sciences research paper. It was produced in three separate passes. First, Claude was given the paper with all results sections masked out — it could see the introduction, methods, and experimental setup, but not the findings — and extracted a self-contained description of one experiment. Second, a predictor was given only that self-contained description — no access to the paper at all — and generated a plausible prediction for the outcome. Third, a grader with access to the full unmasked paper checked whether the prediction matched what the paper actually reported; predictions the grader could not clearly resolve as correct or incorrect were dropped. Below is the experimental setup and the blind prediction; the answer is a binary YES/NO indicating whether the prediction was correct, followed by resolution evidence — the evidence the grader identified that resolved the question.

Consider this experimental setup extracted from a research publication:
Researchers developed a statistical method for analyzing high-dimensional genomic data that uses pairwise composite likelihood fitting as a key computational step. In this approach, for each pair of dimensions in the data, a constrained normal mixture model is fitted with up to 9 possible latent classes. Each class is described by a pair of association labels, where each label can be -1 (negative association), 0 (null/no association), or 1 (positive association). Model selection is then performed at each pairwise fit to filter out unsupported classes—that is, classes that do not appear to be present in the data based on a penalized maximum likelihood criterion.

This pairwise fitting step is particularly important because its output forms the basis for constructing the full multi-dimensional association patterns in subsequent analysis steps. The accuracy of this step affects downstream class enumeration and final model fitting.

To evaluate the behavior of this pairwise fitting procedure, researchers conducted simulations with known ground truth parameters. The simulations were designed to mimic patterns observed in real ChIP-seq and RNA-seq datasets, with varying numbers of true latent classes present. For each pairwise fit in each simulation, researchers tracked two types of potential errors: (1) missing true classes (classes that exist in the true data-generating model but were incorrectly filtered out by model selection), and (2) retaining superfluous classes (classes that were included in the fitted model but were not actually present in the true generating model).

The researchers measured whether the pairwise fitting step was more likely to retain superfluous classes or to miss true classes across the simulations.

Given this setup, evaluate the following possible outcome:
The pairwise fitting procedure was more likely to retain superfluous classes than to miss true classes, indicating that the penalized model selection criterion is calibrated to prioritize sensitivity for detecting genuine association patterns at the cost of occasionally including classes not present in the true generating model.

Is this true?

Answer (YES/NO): YES